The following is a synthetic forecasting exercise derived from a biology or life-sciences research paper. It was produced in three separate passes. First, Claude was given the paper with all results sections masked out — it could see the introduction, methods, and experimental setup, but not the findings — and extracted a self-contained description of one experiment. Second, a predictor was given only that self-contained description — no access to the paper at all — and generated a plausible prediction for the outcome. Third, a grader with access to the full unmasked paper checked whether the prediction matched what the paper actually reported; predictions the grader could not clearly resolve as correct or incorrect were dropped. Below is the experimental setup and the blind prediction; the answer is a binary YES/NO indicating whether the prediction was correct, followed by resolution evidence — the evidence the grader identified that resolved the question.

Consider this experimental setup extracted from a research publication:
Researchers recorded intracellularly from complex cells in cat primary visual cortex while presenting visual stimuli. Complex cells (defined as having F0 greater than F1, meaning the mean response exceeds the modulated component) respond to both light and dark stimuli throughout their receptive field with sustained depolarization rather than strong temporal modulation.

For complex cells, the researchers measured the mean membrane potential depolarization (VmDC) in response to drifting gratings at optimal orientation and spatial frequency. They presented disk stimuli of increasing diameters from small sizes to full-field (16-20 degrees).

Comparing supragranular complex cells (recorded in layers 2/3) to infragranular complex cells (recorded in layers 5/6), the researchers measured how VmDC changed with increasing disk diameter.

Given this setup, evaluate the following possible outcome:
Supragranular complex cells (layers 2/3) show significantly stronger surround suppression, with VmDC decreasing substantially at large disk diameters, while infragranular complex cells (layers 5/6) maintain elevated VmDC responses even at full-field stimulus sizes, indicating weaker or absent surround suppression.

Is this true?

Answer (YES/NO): NO